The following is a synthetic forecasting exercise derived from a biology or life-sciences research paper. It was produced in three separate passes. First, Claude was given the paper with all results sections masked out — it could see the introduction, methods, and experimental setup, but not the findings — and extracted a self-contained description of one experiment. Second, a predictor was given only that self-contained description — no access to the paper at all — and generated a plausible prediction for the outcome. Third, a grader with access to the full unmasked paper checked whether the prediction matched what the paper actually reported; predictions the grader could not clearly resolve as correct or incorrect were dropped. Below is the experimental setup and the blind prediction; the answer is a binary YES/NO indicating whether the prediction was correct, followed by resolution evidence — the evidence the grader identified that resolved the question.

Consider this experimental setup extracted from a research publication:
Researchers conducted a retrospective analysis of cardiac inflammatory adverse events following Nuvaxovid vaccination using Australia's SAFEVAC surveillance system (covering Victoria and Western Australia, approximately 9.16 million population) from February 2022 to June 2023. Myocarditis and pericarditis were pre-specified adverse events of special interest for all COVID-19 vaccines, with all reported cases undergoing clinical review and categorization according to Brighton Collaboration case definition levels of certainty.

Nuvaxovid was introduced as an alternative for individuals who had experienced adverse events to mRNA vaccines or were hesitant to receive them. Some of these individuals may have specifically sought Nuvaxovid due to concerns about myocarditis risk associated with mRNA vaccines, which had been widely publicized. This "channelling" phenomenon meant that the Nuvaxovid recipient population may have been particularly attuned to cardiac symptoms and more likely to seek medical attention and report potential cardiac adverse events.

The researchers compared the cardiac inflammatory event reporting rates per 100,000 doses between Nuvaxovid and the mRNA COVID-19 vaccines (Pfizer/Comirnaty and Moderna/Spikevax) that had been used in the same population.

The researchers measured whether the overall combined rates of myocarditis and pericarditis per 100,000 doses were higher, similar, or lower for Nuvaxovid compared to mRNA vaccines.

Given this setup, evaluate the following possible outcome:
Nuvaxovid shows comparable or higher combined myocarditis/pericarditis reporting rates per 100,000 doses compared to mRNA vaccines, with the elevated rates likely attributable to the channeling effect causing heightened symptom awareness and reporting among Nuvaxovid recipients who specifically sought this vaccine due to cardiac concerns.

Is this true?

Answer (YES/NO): YES